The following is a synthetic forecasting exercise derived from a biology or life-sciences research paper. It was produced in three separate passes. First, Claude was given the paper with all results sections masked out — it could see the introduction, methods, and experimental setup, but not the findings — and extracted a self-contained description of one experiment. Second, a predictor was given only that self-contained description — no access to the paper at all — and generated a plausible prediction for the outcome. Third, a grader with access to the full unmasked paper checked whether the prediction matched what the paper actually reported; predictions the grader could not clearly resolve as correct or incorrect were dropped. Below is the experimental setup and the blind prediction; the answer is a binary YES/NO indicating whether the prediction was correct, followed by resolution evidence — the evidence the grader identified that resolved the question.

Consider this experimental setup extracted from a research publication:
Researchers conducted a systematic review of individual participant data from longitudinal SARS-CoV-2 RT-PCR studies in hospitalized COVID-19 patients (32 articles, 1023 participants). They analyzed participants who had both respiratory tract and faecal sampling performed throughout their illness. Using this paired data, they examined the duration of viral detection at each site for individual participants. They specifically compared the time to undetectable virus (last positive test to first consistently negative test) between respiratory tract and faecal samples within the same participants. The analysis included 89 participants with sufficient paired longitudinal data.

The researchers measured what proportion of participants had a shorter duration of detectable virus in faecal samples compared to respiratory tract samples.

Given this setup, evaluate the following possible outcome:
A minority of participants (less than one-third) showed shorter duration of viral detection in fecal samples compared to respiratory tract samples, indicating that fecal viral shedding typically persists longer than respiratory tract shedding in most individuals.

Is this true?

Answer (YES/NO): NO